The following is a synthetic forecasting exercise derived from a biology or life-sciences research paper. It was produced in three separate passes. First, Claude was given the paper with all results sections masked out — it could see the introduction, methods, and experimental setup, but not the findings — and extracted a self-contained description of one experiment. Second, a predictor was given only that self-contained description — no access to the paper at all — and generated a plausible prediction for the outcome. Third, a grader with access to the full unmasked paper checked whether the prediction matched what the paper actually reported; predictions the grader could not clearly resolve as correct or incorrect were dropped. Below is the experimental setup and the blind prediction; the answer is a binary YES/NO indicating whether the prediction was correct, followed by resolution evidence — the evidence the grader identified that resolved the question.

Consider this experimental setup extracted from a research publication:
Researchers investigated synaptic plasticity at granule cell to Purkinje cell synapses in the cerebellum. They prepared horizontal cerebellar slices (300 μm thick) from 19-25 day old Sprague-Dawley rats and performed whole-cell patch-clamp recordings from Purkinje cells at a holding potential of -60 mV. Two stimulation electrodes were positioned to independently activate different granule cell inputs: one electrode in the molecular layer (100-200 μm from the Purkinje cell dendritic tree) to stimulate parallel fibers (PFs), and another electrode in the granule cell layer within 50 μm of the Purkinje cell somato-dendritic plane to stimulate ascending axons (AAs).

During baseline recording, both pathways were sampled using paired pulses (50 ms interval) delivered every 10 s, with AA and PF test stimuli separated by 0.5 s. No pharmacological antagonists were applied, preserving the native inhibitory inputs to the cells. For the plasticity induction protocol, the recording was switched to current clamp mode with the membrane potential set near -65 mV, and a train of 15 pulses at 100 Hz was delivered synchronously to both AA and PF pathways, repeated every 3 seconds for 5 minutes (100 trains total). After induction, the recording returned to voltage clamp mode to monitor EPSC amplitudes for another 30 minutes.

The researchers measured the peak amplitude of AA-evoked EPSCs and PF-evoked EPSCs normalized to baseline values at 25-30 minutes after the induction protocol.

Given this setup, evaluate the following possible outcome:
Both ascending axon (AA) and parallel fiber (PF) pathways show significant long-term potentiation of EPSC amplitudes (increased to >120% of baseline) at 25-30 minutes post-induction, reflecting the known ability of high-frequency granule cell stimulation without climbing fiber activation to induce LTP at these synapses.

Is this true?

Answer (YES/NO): NO